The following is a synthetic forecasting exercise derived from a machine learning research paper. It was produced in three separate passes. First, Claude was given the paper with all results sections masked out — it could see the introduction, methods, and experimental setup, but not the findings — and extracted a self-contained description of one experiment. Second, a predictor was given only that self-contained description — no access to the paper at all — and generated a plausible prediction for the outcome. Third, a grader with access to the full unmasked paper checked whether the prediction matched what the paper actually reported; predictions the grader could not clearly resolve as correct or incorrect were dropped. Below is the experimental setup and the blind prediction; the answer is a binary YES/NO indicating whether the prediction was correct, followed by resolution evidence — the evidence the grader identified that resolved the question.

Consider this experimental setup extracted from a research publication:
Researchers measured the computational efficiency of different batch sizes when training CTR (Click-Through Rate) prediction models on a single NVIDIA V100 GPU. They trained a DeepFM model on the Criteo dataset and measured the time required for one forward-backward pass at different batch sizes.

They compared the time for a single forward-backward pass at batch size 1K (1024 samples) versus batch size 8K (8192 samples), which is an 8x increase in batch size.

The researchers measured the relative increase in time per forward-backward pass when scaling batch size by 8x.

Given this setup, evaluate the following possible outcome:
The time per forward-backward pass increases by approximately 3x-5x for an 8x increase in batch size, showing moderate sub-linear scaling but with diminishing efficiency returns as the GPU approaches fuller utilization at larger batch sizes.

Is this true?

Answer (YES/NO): NO